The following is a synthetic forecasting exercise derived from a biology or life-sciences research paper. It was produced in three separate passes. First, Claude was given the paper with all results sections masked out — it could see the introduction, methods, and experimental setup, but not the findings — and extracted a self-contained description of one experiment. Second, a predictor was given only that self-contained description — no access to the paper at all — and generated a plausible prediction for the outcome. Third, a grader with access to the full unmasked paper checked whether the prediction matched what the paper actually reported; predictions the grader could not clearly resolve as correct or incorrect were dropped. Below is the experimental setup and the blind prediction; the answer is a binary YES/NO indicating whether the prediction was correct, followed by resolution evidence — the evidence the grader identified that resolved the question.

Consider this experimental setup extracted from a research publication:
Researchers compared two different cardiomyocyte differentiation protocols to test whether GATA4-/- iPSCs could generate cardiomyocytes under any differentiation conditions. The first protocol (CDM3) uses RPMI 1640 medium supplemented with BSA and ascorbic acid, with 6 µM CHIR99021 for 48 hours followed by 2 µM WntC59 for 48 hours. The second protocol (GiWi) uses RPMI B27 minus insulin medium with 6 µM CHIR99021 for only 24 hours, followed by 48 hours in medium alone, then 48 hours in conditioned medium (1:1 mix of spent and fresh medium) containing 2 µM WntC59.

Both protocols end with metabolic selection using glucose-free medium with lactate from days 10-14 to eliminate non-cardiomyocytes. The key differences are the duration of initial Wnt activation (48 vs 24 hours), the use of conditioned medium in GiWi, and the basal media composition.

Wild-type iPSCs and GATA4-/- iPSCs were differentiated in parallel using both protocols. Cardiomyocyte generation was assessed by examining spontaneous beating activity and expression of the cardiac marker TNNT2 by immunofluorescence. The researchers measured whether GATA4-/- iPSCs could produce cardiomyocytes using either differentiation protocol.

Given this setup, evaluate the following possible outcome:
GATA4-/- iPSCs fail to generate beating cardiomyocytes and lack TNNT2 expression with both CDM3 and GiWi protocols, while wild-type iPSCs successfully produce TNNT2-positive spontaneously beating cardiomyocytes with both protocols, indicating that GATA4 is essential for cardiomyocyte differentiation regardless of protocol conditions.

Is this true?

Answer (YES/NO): NO